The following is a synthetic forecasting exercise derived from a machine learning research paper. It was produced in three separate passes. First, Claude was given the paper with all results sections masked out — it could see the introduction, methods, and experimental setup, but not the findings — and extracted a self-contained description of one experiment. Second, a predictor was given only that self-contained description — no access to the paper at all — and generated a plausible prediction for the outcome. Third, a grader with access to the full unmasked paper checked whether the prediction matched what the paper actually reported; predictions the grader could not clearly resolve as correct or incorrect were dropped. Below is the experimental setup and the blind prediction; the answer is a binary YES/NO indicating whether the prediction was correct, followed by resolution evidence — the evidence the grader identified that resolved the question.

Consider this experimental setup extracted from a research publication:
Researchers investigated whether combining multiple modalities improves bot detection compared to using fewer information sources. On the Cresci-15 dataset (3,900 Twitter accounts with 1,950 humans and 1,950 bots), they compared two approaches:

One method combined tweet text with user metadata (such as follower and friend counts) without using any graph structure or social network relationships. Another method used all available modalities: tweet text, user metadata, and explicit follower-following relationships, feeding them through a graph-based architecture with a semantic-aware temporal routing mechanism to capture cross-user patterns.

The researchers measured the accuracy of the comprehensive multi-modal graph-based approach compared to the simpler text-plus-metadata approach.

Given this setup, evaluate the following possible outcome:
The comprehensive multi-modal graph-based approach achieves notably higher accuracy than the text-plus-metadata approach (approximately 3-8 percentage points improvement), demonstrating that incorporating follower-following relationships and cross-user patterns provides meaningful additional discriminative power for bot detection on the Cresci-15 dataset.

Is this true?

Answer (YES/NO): NO